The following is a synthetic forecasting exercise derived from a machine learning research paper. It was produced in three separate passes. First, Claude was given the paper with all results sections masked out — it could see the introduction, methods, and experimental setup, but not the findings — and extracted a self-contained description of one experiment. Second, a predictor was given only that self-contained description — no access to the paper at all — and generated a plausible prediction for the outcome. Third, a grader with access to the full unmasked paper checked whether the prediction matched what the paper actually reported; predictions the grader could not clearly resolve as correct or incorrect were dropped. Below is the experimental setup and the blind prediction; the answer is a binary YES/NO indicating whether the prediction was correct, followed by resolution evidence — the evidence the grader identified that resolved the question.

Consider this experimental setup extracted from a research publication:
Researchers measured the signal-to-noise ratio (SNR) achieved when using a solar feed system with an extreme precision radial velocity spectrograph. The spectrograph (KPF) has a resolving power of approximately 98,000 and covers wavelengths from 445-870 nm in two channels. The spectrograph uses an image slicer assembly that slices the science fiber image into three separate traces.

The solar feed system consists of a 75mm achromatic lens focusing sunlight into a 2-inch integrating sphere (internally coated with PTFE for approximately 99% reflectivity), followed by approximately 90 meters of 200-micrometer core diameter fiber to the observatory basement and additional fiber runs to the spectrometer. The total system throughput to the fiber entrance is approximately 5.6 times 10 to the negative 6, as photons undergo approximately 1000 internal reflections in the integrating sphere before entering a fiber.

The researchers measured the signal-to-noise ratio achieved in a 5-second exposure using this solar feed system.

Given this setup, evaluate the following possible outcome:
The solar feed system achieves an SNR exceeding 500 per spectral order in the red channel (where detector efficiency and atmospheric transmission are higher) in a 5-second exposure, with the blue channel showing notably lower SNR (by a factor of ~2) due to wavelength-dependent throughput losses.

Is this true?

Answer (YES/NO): YES